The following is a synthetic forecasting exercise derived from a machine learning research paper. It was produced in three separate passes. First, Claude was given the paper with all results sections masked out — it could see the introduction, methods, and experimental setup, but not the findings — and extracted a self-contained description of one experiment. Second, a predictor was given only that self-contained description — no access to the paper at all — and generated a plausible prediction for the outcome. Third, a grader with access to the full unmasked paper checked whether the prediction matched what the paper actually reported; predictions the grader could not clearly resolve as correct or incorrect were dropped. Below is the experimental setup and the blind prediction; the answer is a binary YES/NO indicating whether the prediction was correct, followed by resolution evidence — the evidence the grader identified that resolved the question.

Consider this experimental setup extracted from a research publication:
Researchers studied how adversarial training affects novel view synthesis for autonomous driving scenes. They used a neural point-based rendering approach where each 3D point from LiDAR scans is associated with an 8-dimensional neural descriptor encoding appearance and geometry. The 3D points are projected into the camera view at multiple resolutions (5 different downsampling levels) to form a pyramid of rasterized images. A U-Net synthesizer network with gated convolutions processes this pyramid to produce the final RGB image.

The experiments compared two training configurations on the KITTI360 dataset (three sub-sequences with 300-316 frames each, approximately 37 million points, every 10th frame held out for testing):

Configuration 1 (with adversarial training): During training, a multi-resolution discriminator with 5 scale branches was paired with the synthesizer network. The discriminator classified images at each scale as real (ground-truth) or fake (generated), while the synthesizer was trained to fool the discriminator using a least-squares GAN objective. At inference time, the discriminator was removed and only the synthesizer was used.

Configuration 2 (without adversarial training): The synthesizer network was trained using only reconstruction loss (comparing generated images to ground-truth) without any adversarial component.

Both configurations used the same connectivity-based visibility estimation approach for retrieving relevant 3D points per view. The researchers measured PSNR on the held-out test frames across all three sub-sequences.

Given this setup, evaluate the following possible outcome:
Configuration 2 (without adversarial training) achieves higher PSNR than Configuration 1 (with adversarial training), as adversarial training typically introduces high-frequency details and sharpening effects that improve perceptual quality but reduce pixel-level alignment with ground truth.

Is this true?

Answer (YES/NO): NO